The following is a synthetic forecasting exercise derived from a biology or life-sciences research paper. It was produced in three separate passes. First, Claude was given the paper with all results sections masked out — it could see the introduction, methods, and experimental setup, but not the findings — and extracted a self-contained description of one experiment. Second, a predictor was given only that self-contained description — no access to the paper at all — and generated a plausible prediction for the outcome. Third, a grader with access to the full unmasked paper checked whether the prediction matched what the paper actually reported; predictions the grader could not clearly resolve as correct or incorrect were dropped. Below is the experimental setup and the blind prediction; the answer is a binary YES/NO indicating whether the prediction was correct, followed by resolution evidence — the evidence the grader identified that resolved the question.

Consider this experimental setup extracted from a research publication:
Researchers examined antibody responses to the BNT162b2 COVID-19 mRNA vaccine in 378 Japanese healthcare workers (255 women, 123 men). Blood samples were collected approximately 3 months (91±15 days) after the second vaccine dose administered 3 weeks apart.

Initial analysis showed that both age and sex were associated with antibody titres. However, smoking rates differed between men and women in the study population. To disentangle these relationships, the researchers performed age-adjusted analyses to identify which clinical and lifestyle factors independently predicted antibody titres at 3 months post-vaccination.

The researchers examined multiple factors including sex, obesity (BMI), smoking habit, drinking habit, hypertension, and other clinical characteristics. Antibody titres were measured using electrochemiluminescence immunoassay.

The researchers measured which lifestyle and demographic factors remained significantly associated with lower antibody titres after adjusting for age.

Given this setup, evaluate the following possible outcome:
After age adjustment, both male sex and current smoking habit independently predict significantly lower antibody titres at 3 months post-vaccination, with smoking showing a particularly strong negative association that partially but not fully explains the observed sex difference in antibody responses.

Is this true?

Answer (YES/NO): NO